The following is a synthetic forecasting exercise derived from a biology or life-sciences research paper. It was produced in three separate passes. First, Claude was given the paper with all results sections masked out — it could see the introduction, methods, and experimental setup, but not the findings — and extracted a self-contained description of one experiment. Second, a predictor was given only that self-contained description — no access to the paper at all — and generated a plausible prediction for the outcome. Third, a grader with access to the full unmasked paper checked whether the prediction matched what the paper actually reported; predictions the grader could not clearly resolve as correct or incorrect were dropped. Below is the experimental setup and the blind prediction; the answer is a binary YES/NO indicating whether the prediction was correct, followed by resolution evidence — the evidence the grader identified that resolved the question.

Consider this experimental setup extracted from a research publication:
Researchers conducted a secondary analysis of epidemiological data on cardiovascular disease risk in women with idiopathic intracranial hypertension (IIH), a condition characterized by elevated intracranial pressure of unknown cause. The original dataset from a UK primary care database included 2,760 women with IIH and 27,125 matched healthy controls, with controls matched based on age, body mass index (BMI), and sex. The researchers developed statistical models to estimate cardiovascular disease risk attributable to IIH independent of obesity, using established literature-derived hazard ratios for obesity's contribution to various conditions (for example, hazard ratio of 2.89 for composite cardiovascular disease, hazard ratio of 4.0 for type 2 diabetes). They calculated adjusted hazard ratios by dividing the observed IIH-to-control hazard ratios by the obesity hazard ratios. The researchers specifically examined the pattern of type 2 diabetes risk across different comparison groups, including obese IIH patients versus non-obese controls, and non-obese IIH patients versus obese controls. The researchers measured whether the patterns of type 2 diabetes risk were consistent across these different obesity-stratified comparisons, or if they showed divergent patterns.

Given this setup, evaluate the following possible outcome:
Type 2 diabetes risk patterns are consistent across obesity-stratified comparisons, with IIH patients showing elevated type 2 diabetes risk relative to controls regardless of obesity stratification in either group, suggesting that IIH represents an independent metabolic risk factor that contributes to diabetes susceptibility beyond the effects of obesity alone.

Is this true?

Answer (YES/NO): NO